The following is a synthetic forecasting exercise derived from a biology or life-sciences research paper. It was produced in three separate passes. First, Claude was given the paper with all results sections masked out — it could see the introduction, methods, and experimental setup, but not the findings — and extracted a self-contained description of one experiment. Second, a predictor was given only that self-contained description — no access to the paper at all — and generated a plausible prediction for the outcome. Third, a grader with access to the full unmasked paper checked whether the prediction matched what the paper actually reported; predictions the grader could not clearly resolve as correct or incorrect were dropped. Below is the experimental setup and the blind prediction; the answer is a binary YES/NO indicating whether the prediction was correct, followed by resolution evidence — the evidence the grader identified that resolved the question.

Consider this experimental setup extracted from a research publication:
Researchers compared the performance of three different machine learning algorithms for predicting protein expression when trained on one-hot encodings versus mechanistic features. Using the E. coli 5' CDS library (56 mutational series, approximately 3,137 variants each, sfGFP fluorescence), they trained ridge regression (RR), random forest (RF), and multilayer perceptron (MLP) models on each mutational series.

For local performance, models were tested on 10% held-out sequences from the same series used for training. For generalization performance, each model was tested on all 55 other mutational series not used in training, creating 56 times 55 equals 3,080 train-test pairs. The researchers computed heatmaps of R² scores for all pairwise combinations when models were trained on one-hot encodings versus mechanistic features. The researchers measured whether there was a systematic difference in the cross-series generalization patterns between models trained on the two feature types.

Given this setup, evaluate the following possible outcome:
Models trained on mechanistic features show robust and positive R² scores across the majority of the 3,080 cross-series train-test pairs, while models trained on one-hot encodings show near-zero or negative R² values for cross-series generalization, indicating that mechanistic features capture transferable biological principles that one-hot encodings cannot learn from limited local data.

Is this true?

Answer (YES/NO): NO